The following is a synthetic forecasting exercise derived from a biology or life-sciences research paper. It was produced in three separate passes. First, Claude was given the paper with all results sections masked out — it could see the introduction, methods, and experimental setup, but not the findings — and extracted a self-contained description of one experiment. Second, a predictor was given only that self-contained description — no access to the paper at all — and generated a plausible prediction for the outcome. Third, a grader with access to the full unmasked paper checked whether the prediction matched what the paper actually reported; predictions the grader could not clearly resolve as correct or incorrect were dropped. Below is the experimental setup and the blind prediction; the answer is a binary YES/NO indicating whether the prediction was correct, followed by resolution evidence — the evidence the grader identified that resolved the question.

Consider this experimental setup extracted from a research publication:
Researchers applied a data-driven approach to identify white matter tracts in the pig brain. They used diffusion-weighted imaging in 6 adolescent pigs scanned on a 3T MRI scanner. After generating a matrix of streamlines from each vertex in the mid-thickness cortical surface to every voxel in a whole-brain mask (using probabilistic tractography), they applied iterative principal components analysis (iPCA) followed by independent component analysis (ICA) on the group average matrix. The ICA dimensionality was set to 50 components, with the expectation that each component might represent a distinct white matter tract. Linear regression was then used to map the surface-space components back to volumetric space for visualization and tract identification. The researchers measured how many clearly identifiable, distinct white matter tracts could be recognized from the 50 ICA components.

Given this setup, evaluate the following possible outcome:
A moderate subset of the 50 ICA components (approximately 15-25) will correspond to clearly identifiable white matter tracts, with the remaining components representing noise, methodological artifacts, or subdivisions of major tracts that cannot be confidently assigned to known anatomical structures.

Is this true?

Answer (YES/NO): NO